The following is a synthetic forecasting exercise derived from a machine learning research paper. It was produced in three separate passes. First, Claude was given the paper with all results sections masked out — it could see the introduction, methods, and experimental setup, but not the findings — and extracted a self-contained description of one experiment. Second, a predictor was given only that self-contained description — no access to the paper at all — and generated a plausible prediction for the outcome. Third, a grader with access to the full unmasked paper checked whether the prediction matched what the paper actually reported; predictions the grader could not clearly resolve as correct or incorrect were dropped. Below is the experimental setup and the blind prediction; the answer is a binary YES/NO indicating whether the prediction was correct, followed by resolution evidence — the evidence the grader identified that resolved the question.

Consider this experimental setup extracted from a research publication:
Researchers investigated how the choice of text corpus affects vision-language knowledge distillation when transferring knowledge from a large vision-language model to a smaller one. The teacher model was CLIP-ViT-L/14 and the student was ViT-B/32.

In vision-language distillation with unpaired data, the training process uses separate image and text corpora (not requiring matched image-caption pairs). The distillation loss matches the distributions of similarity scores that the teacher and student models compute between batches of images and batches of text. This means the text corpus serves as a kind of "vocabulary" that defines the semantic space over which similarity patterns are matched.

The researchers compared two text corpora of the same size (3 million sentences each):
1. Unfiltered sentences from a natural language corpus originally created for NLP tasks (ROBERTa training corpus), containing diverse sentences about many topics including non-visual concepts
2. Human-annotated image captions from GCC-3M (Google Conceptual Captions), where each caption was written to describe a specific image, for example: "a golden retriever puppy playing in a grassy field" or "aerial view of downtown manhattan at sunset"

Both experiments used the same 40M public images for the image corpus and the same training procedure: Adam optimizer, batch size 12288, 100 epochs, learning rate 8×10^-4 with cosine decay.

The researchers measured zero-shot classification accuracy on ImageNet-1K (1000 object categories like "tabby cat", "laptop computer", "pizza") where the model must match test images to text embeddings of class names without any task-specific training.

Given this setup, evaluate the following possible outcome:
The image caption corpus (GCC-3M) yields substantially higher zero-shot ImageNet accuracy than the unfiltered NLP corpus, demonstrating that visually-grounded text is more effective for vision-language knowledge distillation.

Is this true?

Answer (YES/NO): YES